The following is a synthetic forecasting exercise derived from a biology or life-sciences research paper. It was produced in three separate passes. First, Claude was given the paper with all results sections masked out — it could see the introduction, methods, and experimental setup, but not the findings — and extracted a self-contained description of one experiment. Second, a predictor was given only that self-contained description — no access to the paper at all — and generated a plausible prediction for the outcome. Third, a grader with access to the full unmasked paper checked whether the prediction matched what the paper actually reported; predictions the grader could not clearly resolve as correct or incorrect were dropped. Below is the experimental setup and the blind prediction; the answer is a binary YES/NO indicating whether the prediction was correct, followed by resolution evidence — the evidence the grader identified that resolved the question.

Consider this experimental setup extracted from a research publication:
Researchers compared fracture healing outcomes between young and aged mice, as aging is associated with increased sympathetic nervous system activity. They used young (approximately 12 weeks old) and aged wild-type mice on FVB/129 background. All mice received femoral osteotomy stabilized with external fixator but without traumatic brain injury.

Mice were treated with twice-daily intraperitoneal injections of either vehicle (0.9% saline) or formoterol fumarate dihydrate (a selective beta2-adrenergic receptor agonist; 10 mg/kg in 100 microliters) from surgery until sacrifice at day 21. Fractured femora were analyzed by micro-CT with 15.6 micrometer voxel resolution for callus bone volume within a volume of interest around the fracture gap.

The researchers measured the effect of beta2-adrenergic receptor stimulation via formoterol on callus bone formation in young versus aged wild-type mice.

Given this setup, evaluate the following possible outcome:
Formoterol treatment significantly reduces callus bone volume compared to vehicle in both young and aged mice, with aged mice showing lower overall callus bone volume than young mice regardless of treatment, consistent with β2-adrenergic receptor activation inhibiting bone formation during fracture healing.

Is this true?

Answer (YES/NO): NO